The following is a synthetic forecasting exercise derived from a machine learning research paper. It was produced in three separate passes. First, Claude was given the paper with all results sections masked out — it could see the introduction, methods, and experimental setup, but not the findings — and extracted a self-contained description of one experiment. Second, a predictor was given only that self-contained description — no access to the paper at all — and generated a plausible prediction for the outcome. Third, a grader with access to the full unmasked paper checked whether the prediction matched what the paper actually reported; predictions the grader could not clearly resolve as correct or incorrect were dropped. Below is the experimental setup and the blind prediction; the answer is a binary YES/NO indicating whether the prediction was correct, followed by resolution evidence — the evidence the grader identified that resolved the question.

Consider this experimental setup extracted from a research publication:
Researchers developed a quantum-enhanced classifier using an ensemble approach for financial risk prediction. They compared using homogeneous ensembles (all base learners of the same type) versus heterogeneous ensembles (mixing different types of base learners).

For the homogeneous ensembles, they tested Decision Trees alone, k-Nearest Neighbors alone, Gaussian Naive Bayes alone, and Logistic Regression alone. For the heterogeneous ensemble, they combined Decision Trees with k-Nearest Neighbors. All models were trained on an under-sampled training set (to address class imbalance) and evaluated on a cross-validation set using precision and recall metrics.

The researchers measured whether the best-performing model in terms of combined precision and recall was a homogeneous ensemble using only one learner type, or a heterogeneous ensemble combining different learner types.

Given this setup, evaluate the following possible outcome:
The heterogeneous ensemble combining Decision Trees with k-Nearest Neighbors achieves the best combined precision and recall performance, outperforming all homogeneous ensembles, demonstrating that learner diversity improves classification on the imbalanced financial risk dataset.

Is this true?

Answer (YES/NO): YES